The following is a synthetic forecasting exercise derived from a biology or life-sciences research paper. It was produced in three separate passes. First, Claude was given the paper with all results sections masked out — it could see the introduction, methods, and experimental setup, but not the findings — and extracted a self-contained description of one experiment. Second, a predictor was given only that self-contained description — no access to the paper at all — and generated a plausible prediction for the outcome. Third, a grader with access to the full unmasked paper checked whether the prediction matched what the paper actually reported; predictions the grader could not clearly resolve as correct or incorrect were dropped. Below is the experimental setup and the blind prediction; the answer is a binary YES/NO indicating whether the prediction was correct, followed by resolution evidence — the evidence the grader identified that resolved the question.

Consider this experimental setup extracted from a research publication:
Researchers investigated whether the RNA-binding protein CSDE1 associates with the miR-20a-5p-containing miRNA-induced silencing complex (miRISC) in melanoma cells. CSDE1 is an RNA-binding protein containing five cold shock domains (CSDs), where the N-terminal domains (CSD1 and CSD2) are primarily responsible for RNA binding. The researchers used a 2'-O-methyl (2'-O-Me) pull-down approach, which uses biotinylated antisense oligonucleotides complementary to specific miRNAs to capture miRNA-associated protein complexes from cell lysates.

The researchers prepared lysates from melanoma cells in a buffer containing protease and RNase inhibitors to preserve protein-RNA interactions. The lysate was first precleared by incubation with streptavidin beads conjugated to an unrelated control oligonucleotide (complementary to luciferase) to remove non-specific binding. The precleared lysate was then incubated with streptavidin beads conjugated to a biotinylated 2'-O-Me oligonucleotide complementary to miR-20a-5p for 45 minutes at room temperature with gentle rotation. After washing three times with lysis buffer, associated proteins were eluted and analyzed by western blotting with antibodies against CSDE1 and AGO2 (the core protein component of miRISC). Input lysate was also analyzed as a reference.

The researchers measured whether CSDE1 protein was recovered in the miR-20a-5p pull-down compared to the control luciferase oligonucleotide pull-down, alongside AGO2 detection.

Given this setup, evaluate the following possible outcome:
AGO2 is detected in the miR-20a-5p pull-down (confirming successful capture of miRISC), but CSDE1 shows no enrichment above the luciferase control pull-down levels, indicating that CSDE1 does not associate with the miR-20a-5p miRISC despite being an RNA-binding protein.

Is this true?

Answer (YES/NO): NO